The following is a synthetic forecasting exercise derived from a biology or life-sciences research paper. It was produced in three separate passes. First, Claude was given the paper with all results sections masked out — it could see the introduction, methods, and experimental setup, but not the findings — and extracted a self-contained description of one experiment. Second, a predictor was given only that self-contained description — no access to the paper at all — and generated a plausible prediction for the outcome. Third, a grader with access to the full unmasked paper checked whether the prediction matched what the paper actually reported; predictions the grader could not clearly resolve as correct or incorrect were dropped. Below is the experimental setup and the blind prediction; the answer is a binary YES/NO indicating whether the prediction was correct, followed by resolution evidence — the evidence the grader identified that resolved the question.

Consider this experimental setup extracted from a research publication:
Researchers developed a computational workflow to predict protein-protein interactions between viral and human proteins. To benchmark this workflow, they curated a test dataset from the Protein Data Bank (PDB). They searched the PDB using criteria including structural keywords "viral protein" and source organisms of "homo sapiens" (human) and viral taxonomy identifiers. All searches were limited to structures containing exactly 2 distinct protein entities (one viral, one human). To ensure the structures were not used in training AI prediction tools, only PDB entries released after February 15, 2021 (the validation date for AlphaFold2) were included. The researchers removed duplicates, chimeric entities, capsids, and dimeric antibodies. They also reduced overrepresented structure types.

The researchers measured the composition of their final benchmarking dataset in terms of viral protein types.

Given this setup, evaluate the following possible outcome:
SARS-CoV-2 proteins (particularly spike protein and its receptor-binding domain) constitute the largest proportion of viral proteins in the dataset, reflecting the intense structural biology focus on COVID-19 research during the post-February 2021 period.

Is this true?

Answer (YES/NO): YES